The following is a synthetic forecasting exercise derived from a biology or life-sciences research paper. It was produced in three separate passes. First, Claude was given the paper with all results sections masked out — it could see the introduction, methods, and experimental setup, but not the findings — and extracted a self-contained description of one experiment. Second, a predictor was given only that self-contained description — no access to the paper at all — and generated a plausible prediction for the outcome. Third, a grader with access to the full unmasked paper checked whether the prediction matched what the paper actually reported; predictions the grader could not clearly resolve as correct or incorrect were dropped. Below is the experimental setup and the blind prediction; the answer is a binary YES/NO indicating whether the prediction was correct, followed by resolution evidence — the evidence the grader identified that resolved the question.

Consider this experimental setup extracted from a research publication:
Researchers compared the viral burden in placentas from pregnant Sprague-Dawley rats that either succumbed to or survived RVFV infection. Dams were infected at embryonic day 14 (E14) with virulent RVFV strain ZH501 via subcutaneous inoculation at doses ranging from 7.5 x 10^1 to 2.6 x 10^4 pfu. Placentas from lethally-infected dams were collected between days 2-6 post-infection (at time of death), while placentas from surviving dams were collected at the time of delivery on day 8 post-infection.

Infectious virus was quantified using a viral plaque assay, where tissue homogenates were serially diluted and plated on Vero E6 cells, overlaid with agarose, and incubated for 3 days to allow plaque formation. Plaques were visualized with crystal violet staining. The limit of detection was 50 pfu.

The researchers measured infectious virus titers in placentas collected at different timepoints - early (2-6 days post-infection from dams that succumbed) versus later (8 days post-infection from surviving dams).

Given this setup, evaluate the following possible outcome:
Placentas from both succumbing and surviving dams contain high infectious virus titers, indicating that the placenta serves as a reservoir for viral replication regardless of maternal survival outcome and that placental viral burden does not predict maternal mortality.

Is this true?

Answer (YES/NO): YES